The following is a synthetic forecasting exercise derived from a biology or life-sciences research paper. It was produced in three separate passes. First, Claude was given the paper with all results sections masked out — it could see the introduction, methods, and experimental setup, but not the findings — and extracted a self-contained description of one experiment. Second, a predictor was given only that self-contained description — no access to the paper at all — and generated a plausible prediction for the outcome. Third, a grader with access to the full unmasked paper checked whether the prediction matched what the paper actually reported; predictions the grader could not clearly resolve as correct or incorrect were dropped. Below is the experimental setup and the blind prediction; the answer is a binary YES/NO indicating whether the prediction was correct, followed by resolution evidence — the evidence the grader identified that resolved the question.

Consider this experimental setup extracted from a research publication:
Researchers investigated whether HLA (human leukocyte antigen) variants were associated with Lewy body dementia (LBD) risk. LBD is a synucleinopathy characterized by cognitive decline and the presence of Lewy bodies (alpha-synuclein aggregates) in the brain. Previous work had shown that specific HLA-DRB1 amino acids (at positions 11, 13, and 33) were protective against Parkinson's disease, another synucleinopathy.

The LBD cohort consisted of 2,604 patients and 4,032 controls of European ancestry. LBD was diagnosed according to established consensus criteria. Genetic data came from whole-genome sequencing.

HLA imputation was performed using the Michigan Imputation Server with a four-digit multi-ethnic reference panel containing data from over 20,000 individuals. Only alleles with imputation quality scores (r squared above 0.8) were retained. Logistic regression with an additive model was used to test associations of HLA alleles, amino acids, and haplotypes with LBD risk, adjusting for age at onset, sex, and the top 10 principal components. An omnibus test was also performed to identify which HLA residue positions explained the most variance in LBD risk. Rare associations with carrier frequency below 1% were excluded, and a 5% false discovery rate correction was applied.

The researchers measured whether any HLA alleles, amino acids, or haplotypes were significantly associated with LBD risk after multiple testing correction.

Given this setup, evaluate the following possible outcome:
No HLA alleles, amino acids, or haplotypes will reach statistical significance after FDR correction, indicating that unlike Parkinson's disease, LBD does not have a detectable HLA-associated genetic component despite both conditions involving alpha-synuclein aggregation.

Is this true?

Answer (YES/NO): YES